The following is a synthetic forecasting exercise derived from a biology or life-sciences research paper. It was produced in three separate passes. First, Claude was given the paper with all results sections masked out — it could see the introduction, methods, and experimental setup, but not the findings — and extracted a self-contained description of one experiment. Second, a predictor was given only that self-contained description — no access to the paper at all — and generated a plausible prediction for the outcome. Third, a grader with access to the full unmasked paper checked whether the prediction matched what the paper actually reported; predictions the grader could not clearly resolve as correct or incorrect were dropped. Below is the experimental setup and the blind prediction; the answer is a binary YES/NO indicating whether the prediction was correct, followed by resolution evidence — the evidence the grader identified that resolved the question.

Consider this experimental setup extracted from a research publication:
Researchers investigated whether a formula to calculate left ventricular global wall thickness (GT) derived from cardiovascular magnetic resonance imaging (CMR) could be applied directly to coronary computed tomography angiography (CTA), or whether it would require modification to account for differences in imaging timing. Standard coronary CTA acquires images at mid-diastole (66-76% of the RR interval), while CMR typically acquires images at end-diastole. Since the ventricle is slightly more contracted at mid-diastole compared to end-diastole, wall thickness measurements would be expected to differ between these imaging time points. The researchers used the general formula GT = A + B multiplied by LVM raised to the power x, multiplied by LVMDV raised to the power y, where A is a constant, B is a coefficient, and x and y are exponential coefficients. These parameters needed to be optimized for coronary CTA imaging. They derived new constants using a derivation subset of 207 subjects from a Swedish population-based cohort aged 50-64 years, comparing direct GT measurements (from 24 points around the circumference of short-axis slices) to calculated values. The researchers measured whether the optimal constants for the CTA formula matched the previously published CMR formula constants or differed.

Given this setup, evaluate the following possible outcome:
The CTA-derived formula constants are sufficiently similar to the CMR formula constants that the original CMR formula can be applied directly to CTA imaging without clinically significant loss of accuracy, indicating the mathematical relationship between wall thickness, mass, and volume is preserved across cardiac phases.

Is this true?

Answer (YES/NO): YES